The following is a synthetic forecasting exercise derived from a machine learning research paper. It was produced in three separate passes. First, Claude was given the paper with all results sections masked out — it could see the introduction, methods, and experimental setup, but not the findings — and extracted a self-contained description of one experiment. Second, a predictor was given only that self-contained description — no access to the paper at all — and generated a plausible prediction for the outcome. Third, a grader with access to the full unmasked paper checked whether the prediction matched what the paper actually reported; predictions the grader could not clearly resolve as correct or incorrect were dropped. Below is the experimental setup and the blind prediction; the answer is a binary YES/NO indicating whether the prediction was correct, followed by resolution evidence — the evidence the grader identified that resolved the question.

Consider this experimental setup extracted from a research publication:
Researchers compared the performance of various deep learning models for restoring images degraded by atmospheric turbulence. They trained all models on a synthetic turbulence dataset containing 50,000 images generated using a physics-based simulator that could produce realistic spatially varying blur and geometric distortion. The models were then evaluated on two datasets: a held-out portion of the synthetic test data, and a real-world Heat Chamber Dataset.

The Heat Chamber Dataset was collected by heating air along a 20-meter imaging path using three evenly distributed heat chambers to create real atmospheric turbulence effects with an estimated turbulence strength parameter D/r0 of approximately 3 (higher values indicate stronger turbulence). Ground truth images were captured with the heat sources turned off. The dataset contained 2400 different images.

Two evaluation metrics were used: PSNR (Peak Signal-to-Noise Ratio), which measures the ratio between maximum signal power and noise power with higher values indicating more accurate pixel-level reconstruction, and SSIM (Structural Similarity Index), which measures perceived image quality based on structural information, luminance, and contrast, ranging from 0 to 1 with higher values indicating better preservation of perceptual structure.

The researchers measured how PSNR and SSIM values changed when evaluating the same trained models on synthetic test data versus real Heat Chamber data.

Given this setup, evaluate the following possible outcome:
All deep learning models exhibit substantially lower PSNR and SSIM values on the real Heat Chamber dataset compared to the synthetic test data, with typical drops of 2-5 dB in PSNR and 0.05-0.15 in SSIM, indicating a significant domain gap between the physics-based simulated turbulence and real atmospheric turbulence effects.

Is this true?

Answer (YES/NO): NO